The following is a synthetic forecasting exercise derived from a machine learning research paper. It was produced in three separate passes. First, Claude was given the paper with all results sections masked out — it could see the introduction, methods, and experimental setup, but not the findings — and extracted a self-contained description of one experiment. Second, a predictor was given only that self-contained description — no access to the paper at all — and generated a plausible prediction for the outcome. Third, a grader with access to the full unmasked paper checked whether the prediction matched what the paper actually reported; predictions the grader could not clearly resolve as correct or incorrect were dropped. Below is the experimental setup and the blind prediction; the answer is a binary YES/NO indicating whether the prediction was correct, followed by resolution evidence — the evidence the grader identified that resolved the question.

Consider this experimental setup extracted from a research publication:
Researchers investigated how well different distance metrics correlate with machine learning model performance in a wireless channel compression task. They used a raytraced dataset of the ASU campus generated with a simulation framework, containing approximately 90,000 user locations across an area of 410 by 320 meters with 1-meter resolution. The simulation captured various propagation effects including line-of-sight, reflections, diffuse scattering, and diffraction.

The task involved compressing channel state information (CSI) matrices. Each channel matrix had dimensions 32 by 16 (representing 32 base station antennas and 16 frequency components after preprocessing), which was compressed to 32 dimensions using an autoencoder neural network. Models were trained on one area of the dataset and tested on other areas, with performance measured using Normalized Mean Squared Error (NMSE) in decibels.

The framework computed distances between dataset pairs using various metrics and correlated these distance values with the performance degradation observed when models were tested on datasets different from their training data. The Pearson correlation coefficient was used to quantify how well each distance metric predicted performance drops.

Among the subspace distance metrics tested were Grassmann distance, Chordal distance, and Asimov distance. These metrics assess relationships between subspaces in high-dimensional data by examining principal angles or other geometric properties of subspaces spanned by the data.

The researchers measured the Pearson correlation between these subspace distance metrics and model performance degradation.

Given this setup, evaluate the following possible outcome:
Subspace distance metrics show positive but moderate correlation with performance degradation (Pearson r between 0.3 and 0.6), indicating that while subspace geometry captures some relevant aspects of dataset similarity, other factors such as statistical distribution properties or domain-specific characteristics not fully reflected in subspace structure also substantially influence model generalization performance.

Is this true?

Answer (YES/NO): NO